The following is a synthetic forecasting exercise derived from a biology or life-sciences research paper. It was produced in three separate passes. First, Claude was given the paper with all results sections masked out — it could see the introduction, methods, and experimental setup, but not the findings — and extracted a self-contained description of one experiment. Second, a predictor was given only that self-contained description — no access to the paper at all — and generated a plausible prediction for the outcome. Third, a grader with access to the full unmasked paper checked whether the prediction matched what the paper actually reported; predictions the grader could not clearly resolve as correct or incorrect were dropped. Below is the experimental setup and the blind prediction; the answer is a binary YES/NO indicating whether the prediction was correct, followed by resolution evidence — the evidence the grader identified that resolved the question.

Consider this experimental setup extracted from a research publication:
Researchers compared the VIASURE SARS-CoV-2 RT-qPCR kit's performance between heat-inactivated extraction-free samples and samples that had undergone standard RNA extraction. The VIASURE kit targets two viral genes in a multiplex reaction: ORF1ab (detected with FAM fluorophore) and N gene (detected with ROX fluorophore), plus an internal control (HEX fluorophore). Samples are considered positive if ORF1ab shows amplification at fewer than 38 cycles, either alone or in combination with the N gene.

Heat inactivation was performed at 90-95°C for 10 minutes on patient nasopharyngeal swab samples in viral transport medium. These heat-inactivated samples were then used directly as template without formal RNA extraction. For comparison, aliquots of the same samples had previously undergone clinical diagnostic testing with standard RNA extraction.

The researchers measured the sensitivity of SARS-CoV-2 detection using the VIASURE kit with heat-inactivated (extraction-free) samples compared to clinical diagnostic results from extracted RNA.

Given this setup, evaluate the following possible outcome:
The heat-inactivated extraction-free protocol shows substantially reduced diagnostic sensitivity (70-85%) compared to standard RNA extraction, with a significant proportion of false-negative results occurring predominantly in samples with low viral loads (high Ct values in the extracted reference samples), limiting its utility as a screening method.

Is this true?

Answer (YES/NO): NO